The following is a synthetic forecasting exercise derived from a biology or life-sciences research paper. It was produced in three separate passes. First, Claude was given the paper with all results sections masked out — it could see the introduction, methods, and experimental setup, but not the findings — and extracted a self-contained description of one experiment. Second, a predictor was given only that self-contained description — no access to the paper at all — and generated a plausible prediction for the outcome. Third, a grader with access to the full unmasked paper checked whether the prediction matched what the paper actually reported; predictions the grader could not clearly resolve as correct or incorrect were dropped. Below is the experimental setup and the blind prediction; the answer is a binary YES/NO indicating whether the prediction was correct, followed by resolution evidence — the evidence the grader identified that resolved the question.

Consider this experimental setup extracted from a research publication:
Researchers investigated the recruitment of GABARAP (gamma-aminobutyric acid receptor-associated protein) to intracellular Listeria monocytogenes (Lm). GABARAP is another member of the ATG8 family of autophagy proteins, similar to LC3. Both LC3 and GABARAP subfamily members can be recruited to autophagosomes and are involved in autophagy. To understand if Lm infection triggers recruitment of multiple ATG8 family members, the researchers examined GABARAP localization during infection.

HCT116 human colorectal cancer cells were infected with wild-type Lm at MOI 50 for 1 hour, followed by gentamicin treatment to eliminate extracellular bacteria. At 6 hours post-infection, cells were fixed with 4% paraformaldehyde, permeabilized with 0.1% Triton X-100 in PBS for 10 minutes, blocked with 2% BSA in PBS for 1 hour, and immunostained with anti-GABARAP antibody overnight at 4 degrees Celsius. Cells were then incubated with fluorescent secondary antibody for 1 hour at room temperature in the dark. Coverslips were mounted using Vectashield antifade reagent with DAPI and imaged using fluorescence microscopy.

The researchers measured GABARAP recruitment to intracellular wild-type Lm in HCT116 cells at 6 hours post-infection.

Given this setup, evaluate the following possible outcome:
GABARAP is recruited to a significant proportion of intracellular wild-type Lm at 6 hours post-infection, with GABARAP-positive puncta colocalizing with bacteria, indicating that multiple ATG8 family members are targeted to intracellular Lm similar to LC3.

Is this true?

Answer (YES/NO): NO